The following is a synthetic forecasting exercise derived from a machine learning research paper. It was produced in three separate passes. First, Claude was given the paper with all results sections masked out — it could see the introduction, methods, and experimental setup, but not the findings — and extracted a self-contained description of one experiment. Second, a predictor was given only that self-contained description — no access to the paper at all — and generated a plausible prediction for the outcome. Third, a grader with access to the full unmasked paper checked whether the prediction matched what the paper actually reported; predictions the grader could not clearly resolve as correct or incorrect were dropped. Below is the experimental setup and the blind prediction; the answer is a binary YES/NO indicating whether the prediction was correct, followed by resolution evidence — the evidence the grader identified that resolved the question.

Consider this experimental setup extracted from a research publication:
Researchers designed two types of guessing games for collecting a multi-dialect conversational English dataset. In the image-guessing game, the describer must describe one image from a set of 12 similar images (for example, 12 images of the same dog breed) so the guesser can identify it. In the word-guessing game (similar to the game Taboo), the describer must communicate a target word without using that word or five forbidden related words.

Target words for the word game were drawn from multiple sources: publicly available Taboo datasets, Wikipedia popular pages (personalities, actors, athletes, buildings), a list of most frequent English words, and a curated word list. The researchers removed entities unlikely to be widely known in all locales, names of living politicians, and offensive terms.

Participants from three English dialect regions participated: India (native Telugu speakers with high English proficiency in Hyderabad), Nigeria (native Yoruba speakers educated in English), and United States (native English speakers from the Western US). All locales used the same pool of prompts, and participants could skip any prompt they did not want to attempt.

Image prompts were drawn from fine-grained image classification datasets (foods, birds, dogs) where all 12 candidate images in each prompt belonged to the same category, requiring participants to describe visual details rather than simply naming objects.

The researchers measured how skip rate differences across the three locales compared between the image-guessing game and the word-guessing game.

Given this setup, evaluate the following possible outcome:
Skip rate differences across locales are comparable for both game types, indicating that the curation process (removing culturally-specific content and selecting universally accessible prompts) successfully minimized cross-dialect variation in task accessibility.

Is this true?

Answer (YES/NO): NO